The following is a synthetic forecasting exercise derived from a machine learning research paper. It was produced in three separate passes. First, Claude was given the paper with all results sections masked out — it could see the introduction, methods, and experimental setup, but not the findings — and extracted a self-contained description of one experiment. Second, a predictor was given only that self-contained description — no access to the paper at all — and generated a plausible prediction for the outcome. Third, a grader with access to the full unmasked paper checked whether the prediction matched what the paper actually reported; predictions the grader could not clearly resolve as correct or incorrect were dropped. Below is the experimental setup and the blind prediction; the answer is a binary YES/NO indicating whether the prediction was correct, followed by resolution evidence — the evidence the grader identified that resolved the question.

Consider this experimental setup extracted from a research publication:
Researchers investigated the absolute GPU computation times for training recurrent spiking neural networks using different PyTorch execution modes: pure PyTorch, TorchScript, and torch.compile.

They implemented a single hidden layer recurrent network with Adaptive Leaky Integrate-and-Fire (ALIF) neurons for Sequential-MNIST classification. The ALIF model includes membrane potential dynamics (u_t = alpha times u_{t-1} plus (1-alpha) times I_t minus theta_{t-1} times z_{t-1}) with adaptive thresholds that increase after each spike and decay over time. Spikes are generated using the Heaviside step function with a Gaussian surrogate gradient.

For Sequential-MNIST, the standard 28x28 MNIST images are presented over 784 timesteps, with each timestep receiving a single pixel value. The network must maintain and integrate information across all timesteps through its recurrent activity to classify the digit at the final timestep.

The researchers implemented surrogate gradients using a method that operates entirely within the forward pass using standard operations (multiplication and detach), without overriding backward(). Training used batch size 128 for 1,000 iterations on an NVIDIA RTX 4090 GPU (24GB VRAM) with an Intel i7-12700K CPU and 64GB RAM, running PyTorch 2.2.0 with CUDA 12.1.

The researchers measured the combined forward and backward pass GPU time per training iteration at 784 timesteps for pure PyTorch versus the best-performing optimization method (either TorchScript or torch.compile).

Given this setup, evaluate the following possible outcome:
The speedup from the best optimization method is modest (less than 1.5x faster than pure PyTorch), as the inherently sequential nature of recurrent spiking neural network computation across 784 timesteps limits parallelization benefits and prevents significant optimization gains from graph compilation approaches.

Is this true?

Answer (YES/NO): NO